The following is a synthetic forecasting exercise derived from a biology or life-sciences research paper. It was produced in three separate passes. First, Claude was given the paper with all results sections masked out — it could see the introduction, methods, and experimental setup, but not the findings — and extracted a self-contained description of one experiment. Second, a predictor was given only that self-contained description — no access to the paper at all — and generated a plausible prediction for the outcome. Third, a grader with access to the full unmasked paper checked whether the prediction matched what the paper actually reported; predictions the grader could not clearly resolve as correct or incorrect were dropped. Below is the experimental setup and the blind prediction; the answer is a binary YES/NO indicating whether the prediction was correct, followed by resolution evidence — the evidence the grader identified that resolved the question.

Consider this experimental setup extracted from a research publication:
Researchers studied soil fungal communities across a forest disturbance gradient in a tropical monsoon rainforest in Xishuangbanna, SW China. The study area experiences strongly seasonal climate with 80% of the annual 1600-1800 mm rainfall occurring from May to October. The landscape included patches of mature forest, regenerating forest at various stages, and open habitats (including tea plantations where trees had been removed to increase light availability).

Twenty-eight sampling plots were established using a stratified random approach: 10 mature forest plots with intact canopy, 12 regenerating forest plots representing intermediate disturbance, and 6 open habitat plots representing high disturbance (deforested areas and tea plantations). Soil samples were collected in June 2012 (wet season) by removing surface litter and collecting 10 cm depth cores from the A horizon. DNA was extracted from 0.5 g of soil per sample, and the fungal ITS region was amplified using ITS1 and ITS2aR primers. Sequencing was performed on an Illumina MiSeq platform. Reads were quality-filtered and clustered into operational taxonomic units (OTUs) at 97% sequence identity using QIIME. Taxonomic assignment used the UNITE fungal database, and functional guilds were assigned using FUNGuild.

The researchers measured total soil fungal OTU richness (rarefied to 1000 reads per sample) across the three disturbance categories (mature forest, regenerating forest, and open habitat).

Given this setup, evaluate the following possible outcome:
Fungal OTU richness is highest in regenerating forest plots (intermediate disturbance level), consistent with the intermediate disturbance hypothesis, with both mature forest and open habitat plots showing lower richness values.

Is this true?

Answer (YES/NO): NO